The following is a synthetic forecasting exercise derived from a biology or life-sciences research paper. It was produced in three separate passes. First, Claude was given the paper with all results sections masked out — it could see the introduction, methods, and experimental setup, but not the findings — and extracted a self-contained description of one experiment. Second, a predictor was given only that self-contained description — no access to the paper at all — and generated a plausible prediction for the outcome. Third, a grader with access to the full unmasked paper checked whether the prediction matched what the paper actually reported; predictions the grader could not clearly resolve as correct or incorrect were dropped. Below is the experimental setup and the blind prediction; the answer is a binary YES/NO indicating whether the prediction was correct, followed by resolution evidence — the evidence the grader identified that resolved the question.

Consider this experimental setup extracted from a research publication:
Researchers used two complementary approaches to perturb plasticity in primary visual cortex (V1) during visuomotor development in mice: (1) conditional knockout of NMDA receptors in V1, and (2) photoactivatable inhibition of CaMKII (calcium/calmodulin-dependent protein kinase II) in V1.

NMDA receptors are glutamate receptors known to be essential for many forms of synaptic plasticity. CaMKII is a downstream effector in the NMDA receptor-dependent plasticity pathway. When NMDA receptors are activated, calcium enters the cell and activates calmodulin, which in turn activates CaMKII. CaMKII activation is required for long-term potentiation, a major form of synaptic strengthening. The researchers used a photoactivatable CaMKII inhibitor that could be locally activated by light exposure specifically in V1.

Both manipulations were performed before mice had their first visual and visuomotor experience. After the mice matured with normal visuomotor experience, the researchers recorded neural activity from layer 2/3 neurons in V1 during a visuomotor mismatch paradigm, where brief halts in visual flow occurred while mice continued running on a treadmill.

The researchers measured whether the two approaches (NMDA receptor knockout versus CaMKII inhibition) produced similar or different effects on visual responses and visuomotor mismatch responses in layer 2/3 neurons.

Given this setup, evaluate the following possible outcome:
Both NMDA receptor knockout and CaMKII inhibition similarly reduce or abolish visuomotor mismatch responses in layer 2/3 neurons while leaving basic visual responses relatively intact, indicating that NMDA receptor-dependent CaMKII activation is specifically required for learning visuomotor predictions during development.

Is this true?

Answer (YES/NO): NO